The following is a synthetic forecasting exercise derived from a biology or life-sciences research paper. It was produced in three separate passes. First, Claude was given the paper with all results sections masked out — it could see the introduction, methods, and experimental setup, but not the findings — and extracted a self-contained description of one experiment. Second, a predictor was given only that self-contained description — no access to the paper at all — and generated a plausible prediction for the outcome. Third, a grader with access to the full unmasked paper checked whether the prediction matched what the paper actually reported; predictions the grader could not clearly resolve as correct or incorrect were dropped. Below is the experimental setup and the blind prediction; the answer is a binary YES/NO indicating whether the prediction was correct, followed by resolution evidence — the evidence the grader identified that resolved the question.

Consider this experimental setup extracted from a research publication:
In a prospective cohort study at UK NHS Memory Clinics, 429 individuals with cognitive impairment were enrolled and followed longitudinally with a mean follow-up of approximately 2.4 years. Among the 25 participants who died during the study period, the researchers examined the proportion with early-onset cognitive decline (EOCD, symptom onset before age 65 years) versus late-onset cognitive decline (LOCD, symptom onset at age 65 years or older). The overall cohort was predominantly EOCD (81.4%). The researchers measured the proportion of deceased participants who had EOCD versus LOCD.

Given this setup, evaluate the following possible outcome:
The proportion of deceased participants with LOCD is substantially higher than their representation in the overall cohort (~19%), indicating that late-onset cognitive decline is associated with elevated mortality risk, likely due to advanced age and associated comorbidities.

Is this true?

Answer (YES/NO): YES